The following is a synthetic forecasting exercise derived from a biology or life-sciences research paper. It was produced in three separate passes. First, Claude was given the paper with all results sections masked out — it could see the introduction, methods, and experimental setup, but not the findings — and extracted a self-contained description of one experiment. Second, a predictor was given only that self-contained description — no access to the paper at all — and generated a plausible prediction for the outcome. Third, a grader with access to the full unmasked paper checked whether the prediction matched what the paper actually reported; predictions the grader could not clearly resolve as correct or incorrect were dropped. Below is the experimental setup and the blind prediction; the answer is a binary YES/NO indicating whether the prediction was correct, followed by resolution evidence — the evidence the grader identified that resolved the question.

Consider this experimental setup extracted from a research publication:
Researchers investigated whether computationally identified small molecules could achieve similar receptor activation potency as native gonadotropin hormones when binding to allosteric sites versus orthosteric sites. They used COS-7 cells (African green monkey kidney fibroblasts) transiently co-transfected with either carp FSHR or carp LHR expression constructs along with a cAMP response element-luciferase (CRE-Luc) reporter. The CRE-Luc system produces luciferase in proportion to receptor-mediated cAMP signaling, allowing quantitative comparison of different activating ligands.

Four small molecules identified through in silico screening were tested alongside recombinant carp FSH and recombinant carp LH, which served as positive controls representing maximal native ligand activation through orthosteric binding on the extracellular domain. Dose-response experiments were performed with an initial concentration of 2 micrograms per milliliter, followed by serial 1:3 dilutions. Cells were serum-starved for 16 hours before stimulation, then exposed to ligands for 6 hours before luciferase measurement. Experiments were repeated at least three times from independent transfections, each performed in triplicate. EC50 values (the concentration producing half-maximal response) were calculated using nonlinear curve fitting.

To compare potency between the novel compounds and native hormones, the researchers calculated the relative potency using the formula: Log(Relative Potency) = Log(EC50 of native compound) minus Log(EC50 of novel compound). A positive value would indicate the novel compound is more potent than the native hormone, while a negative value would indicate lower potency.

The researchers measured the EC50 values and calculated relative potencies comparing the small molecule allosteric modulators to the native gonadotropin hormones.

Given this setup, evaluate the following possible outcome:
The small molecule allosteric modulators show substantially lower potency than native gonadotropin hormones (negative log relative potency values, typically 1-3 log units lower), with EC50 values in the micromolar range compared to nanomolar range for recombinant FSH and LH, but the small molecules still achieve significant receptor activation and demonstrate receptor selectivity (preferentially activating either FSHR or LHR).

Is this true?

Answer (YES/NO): NO